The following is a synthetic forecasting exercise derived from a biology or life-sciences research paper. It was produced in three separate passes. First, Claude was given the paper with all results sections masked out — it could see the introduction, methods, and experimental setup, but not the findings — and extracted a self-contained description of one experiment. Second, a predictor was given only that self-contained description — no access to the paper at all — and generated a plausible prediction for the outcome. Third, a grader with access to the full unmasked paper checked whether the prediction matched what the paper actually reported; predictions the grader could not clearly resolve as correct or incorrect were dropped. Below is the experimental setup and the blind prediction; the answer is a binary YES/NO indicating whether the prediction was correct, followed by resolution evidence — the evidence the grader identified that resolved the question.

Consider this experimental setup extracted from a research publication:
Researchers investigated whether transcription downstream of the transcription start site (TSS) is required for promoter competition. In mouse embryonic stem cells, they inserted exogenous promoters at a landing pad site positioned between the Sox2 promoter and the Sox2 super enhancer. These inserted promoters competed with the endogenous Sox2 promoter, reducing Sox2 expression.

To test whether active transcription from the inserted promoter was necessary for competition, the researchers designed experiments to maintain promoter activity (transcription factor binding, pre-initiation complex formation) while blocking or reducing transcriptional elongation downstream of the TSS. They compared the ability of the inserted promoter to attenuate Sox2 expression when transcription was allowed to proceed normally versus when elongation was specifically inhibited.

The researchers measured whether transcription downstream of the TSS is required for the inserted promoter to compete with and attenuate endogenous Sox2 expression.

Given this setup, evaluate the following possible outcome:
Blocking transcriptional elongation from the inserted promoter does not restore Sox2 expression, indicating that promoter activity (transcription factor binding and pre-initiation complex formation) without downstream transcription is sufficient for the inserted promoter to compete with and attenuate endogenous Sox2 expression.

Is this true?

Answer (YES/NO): NO